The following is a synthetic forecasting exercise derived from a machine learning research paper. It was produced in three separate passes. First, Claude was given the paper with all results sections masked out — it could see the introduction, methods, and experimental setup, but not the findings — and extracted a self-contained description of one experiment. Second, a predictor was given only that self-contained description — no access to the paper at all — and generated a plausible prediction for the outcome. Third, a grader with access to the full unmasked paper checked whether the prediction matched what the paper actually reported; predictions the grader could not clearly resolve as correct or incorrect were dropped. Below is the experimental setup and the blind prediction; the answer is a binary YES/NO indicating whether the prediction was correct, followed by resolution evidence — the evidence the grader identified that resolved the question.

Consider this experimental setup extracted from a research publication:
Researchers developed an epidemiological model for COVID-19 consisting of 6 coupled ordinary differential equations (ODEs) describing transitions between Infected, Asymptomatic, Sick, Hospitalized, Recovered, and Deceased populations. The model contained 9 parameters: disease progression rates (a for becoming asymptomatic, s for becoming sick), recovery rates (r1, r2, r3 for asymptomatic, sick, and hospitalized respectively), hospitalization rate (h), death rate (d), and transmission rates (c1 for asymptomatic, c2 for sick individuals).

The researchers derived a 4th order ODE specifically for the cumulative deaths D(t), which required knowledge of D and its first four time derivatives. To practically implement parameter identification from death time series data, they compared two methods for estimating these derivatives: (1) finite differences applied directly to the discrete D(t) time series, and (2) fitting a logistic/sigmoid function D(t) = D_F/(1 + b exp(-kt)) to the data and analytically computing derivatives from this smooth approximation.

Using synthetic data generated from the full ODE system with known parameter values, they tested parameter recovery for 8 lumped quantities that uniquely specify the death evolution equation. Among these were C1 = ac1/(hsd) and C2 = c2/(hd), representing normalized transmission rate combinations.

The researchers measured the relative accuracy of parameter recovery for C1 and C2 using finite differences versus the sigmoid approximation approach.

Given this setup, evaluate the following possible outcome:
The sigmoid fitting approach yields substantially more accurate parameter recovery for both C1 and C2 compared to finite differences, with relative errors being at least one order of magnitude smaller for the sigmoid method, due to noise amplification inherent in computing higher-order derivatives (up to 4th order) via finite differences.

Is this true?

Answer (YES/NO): NO